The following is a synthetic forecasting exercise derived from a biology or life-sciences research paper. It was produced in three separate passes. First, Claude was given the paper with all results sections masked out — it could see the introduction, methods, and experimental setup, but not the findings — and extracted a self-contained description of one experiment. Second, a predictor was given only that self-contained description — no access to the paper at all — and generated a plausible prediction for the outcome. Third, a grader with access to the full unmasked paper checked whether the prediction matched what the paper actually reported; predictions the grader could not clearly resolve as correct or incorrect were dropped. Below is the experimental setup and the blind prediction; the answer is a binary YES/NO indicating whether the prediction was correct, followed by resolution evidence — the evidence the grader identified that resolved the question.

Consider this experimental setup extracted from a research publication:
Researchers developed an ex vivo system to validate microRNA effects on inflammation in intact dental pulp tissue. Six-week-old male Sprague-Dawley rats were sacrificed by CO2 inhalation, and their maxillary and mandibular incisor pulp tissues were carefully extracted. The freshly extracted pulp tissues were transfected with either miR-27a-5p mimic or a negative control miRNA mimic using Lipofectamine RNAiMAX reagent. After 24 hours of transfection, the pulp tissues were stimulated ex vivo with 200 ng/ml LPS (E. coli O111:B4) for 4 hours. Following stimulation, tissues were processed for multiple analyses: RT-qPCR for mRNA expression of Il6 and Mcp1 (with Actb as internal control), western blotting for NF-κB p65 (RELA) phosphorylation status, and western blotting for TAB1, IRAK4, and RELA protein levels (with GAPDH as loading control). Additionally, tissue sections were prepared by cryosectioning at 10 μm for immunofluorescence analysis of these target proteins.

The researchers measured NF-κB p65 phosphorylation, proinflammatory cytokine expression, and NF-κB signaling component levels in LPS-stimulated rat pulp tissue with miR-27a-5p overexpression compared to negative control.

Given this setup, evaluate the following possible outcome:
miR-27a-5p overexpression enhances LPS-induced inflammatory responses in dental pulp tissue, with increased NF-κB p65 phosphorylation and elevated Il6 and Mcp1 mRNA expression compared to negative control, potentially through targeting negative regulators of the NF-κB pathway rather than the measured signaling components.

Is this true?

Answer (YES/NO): NO